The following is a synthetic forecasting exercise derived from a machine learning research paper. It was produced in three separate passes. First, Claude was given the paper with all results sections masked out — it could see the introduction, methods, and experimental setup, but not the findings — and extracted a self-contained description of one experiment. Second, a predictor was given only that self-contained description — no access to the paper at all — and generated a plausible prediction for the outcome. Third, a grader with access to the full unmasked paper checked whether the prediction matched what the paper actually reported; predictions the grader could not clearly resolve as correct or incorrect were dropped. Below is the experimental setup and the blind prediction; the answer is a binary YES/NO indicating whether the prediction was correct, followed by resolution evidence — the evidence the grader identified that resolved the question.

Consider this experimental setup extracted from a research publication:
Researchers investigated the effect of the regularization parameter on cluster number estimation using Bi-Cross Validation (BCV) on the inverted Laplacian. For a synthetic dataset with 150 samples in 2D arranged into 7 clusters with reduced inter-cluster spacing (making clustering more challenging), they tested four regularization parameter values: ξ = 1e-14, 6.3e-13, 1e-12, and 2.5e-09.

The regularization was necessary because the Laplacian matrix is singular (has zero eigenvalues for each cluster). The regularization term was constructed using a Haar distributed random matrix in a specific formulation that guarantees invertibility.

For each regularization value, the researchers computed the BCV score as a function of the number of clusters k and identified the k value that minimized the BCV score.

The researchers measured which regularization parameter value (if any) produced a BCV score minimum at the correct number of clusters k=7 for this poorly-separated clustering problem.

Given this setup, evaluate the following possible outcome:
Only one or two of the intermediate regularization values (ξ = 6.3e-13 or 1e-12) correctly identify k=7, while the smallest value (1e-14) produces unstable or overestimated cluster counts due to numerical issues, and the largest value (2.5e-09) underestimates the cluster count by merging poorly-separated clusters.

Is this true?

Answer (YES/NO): NO